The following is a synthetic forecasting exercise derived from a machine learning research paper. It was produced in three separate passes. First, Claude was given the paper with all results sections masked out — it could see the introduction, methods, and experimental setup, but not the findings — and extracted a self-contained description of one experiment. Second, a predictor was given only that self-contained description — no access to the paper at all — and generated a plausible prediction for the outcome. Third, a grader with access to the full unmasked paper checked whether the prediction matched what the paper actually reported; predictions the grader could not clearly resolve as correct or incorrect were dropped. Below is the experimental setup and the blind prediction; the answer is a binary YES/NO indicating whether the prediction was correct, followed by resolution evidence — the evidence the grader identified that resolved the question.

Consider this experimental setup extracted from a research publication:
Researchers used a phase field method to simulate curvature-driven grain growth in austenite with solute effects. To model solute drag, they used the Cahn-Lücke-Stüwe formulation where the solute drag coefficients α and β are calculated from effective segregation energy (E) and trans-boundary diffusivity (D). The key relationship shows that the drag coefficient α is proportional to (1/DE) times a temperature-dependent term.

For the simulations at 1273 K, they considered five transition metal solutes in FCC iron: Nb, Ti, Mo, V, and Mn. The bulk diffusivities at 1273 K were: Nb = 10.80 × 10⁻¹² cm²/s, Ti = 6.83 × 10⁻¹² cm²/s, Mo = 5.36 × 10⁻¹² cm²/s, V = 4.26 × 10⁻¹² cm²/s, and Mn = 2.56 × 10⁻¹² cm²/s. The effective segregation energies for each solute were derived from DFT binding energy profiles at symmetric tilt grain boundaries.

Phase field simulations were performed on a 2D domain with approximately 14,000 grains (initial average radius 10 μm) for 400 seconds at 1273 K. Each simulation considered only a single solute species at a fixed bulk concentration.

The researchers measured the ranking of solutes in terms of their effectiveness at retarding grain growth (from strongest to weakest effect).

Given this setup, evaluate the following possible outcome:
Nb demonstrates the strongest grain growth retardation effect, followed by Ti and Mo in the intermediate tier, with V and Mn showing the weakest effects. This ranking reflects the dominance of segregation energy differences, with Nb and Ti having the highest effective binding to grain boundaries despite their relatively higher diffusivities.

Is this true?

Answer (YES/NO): YES